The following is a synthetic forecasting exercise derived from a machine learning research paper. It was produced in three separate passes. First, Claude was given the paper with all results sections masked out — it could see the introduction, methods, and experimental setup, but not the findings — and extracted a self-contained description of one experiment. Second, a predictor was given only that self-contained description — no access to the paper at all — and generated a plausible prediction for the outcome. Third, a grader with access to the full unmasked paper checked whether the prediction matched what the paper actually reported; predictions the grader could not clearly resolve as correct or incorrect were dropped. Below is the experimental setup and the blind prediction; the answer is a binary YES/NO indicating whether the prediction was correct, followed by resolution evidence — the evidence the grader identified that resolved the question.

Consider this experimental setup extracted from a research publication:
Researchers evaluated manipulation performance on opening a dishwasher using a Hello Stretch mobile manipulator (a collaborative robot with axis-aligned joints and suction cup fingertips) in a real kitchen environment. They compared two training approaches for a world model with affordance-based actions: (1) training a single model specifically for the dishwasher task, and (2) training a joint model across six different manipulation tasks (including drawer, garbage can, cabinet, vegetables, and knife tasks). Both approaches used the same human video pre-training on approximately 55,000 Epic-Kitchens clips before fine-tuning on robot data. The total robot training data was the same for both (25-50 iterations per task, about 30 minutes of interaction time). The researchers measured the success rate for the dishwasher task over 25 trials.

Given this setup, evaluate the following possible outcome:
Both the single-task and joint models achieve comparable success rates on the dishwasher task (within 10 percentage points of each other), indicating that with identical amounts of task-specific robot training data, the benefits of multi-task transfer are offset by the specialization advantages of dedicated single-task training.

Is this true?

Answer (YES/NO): NO